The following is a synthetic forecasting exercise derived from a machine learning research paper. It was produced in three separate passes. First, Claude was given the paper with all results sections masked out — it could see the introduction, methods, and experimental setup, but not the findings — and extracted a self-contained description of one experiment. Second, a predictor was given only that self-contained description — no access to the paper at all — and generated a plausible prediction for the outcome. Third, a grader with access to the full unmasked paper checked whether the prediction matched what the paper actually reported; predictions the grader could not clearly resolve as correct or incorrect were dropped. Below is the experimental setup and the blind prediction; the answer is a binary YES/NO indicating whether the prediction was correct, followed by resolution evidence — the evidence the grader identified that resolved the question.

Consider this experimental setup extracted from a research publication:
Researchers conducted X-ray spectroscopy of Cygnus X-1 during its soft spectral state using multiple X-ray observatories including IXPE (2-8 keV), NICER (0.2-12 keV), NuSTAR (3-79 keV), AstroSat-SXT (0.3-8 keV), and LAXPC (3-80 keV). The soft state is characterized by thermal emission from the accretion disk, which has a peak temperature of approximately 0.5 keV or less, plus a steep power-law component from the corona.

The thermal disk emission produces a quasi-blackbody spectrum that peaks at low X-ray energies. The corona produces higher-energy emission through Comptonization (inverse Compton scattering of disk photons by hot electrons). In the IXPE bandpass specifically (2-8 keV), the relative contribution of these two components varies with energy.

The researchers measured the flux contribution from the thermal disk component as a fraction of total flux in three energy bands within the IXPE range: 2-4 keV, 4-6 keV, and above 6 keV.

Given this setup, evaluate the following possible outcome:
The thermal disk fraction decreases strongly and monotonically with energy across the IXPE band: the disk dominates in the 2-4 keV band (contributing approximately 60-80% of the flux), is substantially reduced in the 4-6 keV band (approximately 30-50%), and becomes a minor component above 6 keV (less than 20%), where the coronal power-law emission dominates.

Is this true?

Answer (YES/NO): NO